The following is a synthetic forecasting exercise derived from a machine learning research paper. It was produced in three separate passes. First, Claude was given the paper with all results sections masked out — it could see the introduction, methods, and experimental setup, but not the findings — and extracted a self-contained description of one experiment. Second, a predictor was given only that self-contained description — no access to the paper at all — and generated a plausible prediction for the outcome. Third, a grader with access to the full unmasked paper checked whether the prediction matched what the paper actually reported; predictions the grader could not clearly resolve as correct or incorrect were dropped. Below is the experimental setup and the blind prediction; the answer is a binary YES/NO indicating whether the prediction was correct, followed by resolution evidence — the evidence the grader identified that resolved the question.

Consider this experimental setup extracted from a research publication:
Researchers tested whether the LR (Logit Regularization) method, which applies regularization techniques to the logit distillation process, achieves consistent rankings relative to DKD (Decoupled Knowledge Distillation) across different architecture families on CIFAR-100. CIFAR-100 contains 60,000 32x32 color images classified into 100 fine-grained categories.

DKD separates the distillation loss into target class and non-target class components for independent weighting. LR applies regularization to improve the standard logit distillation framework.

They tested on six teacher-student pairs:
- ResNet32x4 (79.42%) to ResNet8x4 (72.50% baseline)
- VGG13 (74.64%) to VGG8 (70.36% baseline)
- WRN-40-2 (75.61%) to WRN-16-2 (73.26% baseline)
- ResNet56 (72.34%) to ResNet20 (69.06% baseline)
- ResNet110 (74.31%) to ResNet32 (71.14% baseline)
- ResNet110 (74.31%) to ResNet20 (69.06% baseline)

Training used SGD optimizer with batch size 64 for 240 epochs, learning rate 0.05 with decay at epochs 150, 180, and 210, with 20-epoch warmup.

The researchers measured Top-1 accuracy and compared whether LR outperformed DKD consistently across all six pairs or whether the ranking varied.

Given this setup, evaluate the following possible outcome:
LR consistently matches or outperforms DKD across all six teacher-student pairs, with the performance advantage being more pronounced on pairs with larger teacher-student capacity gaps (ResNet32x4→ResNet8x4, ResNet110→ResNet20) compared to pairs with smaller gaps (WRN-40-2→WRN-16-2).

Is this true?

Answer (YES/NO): NO